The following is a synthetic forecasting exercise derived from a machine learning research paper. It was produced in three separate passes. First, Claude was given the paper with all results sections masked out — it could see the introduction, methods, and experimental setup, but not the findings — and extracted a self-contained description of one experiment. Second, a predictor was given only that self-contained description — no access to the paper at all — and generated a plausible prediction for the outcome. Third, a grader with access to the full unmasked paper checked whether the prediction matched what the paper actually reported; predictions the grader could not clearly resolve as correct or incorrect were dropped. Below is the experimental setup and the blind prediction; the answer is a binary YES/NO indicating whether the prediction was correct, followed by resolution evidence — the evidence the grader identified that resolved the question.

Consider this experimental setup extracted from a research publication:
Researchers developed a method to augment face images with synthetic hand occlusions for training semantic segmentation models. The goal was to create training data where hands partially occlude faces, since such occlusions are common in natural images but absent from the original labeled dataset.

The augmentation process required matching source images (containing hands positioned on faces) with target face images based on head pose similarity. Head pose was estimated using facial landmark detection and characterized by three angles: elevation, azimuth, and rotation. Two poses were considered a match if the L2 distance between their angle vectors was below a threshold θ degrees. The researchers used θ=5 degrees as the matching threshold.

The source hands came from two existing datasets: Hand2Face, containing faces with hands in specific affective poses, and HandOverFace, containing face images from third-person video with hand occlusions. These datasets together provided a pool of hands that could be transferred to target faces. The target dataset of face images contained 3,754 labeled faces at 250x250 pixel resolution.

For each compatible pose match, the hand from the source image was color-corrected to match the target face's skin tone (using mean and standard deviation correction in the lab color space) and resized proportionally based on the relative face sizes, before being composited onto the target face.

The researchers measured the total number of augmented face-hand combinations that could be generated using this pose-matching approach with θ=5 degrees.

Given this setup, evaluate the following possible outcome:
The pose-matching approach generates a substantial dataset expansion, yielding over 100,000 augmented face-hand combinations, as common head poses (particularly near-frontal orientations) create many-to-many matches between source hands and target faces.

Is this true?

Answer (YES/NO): NO